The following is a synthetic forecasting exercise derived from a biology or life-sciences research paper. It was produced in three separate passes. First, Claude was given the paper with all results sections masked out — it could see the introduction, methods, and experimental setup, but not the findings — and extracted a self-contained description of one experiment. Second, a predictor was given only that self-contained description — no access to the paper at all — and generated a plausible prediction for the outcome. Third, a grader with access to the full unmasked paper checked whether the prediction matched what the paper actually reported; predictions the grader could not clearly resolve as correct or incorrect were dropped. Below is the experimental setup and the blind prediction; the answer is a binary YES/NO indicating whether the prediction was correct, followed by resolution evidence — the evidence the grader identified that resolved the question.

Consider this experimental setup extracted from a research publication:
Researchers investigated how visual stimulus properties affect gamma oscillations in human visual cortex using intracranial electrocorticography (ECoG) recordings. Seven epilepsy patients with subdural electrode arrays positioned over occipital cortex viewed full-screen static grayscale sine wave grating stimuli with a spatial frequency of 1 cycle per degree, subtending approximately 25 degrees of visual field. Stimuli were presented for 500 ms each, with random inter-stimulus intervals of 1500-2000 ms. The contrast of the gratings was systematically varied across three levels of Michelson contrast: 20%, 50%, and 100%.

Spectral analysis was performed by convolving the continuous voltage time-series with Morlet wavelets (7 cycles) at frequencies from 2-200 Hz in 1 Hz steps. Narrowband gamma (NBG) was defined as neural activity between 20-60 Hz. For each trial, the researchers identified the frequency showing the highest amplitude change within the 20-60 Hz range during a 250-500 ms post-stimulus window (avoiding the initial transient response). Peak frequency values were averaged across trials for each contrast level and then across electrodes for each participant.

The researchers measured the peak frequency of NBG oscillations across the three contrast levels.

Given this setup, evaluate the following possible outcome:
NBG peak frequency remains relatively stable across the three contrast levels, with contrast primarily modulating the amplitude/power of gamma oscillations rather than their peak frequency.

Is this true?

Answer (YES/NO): NO